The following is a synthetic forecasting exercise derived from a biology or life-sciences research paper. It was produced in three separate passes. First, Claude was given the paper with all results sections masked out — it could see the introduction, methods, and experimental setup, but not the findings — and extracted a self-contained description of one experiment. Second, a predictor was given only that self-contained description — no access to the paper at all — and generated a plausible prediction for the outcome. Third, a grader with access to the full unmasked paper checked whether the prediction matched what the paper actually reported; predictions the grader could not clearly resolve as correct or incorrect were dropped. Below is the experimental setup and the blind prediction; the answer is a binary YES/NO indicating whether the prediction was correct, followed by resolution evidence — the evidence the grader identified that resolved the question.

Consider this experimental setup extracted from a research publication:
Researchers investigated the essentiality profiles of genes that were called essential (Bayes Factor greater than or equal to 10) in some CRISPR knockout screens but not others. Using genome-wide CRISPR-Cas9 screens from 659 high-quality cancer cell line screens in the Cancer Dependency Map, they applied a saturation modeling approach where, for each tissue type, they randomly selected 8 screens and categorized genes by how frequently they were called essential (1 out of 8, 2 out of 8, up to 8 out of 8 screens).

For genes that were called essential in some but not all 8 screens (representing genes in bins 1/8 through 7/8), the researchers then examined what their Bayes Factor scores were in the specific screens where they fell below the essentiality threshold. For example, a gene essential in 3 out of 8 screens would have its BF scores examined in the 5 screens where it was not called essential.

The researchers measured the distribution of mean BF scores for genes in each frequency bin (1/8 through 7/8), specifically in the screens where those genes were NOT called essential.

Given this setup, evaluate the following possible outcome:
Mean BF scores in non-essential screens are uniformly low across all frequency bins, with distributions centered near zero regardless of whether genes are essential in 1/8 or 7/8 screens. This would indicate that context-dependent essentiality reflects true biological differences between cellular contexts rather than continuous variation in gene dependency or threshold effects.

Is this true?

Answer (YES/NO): NO